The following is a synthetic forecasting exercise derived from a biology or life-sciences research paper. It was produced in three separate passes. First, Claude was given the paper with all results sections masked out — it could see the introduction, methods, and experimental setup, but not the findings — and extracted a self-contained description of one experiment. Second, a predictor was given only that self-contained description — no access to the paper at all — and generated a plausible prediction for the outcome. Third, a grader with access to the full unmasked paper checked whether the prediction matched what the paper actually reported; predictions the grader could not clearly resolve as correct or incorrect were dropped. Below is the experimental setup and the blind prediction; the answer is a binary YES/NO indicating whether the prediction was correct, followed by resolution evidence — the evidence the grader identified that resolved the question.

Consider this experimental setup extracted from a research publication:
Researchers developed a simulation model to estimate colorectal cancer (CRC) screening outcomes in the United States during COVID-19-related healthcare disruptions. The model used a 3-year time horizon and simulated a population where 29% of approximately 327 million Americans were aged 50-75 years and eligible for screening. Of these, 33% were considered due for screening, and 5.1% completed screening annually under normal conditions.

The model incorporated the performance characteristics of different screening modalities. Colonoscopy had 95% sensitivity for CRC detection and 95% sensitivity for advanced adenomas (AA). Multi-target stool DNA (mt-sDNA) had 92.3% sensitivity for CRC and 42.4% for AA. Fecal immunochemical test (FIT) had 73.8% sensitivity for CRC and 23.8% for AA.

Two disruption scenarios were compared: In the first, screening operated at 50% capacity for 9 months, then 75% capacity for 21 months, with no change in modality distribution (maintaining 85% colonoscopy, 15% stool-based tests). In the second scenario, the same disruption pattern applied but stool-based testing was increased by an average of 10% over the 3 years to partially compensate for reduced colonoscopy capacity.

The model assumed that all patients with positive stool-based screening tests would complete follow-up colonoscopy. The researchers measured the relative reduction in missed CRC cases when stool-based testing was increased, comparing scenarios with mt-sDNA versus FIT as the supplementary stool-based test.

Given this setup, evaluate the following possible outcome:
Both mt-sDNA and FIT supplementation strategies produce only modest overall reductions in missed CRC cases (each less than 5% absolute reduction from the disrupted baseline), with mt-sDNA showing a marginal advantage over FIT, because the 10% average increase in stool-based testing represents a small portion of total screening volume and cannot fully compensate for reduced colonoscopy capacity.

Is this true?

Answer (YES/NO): NO